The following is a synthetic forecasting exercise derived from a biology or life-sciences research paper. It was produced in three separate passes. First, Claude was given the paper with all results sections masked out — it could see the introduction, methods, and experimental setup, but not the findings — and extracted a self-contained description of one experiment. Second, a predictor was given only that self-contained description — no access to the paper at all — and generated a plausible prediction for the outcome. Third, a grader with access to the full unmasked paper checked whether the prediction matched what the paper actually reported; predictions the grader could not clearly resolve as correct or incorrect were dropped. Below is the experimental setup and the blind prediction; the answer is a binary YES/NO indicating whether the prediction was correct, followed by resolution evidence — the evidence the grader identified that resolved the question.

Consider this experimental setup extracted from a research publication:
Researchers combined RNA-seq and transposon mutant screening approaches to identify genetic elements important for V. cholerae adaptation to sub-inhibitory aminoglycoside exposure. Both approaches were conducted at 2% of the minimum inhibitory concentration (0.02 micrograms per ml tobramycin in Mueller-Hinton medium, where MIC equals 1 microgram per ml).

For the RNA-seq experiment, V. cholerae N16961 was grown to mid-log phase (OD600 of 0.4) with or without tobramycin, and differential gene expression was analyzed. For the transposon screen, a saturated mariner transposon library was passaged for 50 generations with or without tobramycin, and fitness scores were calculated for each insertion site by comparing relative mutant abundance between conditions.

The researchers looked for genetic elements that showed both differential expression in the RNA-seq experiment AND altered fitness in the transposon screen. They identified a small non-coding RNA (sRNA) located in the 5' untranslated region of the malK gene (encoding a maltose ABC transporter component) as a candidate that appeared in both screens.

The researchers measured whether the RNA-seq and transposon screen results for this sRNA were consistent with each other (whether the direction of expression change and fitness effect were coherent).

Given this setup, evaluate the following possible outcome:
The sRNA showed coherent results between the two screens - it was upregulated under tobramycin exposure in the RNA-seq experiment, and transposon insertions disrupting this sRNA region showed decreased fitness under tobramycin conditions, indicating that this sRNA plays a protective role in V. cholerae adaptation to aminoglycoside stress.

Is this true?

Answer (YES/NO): NO